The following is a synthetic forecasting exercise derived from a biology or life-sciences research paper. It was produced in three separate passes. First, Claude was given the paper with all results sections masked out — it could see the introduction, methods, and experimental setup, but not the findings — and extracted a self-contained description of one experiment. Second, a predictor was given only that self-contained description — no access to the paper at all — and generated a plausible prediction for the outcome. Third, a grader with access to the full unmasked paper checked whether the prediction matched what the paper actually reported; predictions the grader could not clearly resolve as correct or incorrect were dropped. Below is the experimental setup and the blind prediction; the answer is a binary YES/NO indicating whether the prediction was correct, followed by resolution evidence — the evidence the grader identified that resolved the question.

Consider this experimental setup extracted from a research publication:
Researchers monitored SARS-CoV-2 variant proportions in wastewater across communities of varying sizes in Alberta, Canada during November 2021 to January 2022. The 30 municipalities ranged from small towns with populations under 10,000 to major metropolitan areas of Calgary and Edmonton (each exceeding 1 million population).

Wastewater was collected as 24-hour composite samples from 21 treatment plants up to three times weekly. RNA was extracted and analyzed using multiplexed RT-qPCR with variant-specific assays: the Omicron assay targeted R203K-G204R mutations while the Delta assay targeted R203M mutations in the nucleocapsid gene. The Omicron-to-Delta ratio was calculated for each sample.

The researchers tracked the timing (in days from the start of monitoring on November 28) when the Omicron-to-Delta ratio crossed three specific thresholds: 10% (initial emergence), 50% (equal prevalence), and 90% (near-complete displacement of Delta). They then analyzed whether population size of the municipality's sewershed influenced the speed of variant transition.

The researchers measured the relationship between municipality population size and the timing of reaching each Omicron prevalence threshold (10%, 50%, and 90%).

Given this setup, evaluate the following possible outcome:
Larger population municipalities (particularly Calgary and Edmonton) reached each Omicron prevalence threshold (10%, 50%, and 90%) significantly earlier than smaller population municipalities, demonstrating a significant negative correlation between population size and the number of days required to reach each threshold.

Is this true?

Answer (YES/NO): NO